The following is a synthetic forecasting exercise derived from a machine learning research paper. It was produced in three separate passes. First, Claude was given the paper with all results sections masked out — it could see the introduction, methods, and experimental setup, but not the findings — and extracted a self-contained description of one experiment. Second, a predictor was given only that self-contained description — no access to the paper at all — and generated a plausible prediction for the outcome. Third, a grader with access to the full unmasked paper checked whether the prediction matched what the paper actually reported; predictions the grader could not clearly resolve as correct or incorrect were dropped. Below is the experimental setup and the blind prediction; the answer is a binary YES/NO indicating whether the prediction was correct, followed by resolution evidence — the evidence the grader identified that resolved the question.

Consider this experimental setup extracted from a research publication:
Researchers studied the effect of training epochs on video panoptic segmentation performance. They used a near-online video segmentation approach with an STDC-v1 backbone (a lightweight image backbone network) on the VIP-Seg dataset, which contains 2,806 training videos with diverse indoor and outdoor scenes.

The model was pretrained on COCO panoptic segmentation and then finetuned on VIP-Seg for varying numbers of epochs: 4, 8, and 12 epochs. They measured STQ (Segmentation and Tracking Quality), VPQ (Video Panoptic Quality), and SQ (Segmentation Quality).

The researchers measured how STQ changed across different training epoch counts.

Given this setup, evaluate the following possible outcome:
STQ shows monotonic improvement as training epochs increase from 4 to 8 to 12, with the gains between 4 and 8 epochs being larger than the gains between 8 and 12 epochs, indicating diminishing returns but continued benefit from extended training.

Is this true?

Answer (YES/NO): NO